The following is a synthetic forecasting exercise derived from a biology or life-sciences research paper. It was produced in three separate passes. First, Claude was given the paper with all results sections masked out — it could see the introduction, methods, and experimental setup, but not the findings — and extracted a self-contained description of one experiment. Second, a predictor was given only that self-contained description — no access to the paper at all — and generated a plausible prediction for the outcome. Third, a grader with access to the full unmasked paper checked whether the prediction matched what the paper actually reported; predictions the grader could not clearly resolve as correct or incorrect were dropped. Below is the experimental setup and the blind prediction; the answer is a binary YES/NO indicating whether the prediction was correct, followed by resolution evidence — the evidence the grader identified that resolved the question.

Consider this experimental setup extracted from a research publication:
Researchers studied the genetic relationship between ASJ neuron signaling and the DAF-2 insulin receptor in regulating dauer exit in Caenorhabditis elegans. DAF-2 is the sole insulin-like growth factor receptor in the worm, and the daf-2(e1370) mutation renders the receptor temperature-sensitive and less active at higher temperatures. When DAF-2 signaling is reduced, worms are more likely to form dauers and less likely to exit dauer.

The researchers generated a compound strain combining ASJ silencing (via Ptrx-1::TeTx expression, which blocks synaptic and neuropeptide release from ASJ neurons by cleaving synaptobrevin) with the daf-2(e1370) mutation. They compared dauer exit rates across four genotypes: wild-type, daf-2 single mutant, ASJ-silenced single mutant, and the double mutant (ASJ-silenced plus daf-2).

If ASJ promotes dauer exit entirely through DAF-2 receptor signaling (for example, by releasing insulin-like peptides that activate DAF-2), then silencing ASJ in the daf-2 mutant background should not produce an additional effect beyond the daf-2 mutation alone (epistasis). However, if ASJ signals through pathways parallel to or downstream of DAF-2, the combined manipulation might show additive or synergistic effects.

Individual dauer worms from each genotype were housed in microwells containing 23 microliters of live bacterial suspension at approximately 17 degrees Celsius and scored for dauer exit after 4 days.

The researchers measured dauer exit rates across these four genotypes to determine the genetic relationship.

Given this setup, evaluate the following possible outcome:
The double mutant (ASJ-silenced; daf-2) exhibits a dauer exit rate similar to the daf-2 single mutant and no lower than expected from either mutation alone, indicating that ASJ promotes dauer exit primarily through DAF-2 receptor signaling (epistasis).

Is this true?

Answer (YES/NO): YES